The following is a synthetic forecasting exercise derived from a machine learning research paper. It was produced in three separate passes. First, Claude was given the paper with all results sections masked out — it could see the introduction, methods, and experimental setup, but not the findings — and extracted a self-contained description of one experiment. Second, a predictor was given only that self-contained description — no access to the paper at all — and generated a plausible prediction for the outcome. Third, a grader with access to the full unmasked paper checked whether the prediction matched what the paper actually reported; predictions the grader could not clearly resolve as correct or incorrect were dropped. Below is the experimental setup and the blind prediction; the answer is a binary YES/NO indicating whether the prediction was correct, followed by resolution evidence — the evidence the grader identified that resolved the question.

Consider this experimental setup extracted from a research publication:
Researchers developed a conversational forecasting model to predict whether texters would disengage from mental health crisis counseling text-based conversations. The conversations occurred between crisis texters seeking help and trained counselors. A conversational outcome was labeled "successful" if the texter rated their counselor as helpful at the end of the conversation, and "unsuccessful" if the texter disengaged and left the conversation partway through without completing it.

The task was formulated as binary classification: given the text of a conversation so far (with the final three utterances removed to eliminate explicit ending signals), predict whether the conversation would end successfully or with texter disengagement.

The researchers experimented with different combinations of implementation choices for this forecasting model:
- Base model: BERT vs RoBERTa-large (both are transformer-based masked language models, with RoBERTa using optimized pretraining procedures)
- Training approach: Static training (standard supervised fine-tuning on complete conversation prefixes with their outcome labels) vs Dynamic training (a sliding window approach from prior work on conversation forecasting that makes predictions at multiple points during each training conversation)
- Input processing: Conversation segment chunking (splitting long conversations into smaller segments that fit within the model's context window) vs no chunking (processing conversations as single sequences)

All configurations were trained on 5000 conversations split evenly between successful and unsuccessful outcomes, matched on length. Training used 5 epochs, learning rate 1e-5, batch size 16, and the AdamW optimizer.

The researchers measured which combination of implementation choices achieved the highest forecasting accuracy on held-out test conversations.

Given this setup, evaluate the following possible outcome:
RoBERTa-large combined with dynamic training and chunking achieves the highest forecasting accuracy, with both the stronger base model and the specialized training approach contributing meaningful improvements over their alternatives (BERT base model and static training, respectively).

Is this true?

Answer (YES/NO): NO